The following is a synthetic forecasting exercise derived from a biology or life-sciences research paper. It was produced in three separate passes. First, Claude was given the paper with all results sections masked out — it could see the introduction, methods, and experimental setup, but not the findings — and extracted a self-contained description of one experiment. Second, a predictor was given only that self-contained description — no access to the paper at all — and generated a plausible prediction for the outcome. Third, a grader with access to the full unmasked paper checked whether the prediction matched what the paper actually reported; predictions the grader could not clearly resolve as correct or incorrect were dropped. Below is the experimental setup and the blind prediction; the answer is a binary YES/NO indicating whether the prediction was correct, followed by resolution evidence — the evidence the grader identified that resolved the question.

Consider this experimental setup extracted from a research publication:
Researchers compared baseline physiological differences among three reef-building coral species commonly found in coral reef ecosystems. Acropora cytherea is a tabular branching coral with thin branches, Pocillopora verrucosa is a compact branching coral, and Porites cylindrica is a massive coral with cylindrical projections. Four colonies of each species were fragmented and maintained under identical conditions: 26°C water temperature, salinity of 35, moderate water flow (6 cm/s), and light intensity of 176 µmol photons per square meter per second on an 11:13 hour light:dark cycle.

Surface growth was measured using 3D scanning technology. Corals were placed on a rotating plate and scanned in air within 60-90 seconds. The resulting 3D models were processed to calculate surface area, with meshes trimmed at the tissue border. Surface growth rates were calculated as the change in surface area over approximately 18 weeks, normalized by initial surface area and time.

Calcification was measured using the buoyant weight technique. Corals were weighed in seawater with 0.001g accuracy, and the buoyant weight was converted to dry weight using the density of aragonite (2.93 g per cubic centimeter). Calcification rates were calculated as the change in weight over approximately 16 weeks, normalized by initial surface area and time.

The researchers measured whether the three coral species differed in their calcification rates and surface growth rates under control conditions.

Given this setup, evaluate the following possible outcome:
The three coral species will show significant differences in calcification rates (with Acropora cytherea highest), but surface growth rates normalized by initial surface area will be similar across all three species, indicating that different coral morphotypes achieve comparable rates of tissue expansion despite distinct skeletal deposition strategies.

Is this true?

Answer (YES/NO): NO